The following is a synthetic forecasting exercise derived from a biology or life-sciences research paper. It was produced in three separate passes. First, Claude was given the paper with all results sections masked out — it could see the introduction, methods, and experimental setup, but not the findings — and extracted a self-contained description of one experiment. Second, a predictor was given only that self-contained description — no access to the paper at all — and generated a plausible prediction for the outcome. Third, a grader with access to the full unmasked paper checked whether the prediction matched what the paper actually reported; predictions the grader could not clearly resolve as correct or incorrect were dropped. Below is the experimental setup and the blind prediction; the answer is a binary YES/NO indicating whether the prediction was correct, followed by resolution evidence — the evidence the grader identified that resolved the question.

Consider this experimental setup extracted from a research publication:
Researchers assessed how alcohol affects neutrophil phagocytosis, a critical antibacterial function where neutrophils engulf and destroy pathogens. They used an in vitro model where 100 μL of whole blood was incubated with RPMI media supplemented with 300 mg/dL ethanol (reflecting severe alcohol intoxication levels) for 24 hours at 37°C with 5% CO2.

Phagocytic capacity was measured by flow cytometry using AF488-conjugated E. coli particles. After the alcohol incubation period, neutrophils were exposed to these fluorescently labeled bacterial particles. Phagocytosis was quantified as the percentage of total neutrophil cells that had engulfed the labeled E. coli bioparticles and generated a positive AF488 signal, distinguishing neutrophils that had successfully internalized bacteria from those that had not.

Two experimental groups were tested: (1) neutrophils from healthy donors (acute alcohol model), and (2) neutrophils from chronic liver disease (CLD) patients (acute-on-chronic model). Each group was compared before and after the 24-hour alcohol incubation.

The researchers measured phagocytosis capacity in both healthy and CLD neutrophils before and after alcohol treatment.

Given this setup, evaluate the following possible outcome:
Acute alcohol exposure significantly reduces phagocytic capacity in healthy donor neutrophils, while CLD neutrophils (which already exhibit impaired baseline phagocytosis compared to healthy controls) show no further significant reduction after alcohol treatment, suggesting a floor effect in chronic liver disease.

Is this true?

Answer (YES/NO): NO